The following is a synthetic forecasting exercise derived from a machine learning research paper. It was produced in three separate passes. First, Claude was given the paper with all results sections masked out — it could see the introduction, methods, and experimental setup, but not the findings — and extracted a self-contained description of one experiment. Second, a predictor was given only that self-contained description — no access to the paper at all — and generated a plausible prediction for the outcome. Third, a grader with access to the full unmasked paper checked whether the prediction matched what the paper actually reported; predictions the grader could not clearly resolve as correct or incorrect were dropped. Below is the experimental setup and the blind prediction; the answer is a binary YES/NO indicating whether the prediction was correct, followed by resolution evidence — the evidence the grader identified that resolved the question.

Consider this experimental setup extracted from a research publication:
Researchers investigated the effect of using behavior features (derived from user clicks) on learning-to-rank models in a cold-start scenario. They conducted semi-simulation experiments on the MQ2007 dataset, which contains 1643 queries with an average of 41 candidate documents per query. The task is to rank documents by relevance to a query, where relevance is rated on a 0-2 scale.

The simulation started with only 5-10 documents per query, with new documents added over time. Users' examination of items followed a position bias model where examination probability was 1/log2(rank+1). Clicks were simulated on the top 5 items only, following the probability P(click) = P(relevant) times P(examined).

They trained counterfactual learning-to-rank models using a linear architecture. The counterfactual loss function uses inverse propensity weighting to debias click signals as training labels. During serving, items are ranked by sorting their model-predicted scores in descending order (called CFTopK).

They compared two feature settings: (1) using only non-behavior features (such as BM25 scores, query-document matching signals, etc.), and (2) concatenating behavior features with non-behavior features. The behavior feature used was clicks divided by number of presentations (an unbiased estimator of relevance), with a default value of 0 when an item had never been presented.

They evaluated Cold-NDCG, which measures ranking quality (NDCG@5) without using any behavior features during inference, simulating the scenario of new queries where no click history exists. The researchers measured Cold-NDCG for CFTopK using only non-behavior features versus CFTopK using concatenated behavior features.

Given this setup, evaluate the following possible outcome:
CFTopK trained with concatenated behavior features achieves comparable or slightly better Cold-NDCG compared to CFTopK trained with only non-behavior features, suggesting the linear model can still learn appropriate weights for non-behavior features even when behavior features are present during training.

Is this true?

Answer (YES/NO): NO